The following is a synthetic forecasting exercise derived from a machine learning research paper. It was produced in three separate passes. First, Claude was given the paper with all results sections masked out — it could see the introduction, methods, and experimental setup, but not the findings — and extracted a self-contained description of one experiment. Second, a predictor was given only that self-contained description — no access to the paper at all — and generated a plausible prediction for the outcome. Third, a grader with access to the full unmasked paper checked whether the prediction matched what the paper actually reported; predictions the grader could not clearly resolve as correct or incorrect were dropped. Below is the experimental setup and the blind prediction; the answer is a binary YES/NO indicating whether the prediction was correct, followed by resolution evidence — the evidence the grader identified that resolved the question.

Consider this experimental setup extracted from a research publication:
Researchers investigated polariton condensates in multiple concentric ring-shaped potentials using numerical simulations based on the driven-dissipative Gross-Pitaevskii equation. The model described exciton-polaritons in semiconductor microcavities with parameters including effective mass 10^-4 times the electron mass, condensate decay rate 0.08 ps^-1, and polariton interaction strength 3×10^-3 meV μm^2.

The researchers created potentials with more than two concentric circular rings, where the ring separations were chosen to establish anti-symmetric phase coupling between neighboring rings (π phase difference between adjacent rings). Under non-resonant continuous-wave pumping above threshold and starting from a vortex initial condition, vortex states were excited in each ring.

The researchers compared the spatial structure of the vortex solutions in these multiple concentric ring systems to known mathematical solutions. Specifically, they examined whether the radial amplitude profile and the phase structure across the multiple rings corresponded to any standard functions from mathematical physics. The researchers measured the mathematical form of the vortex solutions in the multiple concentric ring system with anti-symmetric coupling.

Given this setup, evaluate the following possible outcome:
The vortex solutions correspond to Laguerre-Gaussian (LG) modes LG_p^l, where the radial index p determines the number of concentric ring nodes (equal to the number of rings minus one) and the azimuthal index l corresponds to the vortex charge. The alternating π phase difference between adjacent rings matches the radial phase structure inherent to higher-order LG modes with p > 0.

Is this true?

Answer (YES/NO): NO